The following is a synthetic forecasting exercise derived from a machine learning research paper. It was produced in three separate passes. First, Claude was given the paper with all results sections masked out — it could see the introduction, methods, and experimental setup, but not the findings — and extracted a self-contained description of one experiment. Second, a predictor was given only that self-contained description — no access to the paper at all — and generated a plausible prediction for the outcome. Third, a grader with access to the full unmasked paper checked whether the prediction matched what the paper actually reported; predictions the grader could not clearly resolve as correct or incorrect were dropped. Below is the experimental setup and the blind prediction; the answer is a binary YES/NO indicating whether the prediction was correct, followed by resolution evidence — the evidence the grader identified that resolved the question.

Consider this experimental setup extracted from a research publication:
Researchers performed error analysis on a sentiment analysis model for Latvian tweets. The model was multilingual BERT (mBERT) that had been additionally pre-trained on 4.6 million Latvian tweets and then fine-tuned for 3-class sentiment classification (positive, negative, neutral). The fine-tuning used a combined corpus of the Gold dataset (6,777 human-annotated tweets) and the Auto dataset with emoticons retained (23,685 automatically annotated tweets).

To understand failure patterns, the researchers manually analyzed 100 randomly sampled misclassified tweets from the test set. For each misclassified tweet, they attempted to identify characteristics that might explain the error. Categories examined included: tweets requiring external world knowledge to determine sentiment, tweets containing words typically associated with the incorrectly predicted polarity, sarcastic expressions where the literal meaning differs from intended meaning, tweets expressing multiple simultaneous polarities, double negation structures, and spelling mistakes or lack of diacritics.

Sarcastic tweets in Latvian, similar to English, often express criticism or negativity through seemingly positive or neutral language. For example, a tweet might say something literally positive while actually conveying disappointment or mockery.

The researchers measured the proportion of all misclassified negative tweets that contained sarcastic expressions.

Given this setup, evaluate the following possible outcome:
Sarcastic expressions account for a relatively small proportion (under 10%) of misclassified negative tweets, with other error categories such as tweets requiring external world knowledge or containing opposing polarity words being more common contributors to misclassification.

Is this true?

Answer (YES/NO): NO